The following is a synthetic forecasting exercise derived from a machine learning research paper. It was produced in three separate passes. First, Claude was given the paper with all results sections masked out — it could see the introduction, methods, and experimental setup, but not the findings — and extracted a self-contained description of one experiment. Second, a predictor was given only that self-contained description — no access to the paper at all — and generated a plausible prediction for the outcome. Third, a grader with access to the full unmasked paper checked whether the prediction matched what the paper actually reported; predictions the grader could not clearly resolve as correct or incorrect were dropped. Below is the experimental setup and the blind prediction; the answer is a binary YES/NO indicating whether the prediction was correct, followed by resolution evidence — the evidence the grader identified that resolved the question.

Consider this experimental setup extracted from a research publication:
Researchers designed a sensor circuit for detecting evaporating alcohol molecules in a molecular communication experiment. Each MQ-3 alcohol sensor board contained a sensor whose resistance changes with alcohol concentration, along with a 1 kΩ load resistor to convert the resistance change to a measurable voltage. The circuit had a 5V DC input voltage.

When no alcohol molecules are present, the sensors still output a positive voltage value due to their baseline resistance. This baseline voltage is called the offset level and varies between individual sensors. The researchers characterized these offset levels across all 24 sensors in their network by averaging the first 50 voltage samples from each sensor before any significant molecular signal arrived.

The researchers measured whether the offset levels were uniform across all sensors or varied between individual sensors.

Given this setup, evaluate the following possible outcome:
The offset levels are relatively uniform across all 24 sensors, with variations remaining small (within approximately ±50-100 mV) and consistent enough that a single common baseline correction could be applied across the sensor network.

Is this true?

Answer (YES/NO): NO